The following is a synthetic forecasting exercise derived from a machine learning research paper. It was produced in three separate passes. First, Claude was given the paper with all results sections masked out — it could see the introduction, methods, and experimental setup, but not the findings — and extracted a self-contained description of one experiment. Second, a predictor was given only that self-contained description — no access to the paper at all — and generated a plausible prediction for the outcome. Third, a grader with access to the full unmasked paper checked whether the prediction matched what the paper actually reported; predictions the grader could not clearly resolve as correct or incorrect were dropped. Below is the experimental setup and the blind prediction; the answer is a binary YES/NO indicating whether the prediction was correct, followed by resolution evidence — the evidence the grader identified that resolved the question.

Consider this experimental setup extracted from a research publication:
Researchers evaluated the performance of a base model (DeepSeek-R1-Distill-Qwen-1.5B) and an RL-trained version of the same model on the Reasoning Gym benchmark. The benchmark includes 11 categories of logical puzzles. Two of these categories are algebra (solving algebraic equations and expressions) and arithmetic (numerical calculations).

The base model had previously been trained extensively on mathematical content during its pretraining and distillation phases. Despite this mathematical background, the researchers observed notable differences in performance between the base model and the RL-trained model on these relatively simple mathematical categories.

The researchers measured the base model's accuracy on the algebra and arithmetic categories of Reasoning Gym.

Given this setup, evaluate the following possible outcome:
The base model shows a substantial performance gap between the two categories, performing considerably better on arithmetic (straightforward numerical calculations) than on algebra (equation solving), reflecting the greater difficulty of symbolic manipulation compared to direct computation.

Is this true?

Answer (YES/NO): NO